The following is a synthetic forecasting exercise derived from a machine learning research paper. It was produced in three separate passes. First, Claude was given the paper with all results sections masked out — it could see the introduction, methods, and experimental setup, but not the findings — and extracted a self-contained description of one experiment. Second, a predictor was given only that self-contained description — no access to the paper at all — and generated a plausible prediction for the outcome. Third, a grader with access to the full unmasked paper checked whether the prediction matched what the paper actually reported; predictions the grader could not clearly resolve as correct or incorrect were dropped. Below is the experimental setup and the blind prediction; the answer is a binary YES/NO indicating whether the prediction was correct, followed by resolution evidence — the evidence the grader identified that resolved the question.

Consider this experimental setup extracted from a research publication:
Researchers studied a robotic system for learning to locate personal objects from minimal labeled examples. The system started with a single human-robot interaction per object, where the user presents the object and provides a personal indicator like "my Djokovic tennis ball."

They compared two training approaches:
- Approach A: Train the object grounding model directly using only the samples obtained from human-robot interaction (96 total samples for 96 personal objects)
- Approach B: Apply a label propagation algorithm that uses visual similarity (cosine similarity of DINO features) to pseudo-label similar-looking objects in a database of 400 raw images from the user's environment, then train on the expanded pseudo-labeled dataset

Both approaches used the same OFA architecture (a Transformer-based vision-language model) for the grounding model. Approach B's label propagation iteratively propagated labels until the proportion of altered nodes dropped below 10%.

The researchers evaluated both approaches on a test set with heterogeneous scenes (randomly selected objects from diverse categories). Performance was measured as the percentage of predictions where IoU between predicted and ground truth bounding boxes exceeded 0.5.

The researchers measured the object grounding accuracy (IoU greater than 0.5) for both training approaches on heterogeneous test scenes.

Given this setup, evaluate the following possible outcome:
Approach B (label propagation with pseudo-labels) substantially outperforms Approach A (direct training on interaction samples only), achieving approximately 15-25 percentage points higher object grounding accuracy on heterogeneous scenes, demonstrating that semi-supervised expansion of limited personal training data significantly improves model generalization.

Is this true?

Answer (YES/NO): NO